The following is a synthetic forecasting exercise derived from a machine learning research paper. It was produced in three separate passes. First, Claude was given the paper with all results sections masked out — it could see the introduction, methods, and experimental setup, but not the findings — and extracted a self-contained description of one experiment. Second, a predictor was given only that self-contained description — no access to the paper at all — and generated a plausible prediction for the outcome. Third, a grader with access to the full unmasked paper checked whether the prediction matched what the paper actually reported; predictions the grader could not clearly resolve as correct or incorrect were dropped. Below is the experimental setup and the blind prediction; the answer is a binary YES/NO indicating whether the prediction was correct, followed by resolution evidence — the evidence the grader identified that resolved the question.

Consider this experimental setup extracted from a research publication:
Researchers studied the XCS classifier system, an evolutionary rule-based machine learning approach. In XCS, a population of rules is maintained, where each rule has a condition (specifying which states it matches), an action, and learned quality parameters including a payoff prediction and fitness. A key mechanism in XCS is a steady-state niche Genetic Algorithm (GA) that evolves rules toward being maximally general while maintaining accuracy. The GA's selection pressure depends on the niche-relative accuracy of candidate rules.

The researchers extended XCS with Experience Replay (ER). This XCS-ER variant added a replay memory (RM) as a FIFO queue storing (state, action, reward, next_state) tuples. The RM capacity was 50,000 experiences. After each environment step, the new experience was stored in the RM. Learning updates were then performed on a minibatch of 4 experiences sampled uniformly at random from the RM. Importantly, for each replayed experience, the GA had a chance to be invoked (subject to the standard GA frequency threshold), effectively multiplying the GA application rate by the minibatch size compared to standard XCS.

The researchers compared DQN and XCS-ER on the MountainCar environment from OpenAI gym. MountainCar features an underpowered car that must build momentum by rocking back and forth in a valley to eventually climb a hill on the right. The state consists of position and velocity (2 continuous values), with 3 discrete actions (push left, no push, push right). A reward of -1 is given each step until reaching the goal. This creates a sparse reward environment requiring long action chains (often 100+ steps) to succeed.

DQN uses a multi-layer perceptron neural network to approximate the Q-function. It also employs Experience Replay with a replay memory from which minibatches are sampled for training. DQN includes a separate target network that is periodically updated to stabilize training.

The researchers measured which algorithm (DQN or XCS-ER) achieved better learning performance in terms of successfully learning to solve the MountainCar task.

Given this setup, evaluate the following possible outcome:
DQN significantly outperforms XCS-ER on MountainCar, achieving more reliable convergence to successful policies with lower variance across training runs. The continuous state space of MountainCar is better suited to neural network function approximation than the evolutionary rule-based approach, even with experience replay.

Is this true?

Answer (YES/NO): YES